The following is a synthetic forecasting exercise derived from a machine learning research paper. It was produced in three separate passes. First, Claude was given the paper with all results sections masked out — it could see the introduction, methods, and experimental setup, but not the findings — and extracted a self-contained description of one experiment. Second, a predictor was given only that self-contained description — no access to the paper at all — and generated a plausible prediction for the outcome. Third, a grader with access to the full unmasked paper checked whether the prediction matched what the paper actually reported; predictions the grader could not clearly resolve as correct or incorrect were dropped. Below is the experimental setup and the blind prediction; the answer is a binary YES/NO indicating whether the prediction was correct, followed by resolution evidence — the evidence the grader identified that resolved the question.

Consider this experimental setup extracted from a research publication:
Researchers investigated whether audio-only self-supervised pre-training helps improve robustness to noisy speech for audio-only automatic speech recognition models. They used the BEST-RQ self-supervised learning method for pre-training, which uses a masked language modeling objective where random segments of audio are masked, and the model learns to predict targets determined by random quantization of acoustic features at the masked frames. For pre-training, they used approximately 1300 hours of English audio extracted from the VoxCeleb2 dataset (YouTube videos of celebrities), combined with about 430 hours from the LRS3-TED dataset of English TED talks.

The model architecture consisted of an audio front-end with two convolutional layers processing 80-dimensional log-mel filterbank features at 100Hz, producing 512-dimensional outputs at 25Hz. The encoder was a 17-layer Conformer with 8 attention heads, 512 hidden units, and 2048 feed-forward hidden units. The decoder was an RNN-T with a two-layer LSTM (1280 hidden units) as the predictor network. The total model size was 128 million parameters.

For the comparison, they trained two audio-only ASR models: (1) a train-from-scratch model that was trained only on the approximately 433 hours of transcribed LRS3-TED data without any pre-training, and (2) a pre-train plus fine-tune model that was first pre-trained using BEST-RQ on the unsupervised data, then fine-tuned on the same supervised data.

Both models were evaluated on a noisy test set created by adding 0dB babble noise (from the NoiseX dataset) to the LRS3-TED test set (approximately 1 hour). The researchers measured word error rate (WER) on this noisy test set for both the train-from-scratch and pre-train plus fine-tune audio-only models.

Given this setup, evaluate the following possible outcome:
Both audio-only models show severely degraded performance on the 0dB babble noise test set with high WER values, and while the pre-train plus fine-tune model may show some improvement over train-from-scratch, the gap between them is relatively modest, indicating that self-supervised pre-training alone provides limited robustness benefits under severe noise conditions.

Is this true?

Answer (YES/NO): NO